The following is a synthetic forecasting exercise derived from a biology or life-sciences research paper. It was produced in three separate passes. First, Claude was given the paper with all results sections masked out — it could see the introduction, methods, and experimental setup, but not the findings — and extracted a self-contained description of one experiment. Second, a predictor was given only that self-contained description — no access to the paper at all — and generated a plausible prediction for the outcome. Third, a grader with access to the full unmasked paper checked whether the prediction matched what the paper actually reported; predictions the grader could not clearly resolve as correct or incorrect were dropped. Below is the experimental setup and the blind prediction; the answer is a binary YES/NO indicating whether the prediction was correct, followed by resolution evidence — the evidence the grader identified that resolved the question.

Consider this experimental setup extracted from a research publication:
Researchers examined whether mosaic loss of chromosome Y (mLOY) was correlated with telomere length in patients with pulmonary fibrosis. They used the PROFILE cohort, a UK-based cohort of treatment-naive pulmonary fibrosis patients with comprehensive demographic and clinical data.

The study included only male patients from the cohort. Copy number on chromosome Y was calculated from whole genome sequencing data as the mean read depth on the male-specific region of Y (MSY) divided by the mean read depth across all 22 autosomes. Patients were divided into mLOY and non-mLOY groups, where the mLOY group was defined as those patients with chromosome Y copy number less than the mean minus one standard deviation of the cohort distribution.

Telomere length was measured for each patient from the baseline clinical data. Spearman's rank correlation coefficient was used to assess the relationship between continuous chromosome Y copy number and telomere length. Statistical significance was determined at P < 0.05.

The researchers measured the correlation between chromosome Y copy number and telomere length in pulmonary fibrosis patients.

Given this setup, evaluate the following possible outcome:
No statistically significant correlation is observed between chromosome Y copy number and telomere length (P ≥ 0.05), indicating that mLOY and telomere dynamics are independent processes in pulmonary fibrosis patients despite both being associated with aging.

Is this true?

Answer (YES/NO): NO